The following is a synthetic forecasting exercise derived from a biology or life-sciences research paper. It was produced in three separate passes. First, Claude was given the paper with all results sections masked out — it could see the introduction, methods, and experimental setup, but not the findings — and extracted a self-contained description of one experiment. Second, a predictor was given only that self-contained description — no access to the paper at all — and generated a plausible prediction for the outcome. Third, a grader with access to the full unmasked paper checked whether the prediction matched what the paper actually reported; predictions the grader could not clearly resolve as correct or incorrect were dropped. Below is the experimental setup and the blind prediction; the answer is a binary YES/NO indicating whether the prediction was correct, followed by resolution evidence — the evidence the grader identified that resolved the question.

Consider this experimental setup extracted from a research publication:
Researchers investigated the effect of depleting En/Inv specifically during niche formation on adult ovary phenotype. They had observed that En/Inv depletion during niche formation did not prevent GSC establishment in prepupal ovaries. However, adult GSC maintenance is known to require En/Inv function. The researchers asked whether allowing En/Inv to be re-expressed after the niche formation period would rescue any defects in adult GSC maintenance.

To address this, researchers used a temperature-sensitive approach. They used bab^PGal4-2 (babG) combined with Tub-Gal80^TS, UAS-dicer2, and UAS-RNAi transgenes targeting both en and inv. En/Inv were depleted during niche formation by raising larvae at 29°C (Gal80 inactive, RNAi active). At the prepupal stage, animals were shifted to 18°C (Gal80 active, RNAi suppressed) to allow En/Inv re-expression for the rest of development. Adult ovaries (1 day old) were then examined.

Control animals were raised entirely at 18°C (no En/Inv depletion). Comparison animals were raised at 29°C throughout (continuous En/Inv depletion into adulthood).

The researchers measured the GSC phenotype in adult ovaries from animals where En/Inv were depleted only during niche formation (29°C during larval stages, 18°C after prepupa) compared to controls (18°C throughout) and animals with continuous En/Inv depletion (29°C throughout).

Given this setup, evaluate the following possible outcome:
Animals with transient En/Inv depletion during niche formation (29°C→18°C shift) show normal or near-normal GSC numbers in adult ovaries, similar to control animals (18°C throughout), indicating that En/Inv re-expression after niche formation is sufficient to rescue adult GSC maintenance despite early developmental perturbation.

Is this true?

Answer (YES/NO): NO